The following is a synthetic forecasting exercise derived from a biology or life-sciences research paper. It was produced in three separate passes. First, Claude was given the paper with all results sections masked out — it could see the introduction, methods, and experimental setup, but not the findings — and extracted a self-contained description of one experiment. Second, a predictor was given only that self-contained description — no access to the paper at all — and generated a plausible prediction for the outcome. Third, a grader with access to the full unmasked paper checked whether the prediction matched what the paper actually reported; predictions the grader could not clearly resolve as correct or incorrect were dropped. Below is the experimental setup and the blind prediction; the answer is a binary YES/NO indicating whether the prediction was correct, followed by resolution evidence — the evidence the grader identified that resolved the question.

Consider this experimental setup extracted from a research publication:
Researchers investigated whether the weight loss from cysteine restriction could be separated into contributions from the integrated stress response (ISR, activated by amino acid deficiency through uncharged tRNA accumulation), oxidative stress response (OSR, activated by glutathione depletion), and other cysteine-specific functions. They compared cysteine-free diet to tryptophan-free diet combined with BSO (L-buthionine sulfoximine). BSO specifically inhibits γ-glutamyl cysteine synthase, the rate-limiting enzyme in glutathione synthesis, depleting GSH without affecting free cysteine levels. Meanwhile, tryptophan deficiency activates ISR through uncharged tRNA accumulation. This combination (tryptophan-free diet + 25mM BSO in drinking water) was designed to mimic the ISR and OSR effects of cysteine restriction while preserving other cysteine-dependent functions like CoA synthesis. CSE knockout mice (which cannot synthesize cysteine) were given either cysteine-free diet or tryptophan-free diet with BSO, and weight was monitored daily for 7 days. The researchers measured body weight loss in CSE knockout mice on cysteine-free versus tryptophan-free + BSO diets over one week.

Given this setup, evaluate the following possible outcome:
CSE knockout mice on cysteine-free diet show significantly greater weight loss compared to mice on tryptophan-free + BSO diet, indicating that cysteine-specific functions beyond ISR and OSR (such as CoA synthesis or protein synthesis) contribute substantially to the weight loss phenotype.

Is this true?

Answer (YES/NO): YES